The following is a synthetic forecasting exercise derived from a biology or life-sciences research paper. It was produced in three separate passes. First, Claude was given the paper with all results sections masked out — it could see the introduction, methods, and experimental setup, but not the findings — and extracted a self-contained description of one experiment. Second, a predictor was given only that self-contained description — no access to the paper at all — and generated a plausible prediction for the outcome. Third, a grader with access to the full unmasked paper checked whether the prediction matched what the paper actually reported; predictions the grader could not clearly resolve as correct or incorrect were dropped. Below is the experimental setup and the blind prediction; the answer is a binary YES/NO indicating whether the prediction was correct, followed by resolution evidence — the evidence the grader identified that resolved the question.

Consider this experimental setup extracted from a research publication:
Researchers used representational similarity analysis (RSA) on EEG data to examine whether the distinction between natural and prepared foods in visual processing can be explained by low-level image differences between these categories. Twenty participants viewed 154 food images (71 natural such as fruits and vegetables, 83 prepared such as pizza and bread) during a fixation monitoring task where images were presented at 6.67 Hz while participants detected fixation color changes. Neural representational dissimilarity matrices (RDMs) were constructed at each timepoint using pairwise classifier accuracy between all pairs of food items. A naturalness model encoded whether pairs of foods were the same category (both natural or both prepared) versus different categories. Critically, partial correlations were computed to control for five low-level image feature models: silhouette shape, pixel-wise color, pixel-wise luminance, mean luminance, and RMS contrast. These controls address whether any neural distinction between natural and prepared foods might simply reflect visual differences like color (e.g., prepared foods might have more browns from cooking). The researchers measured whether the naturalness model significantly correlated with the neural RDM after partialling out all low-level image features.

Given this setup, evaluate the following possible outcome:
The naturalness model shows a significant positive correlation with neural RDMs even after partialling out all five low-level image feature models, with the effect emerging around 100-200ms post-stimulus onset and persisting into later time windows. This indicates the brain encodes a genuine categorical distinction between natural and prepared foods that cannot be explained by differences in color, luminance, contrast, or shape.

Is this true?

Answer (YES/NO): YES